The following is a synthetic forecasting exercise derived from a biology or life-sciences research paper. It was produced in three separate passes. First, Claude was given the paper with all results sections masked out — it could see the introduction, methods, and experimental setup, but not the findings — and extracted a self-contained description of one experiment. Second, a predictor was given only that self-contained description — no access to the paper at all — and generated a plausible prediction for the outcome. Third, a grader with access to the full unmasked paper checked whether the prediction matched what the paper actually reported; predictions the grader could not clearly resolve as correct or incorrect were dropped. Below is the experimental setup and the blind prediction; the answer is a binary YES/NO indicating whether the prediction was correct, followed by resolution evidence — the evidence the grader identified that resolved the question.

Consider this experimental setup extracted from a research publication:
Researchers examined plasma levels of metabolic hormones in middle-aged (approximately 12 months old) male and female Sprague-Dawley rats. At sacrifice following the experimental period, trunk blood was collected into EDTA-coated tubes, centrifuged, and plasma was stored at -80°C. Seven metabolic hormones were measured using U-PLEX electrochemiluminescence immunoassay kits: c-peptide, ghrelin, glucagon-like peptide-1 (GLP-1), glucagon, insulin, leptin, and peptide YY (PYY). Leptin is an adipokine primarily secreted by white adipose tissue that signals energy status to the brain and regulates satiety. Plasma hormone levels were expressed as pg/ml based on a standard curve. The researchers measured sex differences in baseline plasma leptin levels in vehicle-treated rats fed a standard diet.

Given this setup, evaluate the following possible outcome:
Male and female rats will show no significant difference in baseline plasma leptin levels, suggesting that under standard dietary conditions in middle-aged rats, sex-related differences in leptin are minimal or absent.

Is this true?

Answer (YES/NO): NO